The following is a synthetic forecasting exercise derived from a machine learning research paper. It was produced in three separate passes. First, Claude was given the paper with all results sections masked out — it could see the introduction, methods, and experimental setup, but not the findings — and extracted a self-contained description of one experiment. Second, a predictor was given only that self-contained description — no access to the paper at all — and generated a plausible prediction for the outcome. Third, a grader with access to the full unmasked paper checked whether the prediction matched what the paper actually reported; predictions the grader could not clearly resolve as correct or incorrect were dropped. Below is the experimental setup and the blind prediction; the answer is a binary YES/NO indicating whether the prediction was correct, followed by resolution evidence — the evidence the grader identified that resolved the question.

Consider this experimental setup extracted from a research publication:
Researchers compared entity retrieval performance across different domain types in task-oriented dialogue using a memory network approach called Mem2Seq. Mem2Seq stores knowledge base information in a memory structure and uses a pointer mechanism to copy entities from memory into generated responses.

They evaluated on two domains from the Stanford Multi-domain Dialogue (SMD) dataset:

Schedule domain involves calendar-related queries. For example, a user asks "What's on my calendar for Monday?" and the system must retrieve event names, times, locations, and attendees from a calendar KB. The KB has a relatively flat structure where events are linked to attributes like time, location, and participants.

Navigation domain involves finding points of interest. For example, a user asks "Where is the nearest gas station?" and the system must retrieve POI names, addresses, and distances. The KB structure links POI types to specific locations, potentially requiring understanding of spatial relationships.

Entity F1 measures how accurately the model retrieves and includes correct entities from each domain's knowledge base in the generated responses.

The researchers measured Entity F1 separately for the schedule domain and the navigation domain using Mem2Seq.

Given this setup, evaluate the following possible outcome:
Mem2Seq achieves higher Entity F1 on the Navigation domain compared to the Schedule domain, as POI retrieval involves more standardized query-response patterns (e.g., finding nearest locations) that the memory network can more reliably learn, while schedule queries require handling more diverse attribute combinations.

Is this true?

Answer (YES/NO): NO